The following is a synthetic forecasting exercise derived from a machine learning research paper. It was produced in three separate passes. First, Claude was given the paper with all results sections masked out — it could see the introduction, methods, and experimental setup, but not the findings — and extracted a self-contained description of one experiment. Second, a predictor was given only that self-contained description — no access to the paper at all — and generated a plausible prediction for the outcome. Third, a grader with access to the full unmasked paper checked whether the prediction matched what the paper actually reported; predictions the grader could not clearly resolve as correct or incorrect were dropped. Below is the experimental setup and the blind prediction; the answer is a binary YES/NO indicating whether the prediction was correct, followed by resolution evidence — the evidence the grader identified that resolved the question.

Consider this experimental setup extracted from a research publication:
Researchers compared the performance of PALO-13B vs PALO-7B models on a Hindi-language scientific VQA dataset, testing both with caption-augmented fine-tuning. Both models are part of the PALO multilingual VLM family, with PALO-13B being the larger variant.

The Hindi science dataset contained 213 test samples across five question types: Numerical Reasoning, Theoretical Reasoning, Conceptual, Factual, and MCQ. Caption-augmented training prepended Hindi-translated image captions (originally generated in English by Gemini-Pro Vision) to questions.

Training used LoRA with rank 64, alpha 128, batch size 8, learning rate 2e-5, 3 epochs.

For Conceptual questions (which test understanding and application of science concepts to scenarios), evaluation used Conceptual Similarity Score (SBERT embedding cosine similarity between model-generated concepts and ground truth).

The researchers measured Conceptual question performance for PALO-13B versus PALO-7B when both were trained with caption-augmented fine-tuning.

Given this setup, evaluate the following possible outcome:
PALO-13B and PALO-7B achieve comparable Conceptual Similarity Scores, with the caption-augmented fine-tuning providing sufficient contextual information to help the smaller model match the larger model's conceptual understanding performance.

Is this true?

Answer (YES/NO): NO